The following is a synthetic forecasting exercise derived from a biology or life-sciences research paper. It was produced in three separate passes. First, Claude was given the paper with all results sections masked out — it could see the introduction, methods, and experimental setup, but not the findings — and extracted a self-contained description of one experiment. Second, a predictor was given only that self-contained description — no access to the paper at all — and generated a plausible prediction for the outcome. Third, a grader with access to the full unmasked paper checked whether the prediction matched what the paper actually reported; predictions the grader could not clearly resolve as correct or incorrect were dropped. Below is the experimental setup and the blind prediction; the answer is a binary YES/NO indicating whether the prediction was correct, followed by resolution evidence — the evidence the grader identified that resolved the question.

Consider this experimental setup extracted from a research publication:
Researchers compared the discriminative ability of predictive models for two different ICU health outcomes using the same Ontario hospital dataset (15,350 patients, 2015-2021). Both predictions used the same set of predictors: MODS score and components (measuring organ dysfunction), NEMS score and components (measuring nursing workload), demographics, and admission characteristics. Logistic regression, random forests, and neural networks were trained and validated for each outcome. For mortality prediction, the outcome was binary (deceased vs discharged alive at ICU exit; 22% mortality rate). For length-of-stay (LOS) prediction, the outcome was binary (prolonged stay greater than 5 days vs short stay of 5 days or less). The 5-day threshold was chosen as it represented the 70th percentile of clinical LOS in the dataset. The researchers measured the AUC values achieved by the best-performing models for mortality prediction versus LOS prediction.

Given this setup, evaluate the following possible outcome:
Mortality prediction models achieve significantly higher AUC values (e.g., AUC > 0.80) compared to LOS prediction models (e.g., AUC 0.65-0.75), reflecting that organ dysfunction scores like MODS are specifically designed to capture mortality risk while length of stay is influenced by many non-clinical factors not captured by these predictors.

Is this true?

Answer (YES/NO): NO